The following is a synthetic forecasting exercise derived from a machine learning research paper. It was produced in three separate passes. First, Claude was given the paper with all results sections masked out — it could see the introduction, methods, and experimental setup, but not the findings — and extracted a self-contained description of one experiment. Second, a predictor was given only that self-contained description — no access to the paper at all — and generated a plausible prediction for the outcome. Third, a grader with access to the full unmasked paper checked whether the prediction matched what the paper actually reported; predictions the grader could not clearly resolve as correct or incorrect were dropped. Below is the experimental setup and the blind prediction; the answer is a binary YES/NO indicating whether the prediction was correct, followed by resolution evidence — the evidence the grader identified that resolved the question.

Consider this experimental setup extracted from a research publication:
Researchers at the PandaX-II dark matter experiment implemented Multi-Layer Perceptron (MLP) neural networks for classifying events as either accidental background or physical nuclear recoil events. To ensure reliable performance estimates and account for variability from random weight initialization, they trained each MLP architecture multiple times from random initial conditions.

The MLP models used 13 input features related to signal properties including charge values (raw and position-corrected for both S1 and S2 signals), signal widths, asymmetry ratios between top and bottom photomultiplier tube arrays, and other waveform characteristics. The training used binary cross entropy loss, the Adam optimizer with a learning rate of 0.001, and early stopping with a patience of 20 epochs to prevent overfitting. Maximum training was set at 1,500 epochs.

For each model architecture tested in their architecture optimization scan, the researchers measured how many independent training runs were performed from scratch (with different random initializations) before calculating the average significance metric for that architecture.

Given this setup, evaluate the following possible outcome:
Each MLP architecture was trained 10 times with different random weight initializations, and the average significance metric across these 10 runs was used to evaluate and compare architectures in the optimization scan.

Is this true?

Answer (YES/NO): NO